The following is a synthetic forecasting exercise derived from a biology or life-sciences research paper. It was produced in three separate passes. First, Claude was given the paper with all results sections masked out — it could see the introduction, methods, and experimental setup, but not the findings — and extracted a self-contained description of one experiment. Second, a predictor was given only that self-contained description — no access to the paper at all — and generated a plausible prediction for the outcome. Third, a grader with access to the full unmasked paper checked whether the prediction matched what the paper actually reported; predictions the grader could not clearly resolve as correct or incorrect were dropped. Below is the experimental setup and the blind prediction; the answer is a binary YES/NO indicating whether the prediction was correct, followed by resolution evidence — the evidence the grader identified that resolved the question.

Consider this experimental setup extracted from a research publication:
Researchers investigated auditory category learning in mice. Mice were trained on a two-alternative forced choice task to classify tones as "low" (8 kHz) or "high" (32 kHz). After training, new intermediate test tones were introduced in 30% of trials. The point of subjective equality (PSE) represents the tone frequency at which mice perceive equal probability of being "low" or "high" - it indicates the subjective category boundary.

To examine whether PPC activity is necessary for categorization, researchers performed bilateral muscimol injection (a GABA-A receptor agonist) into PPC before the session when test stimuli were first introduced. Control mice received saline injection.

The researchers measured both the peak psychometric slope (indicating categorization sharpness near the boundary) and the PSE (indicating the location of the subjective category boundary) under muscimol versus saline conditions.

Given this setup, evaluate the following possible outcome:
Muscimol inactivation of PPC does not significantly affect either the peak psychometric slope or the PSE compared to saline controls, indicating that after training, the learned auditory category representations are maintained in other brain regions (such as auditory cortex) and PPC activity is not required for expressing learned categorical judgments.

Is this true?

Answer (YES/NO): NO